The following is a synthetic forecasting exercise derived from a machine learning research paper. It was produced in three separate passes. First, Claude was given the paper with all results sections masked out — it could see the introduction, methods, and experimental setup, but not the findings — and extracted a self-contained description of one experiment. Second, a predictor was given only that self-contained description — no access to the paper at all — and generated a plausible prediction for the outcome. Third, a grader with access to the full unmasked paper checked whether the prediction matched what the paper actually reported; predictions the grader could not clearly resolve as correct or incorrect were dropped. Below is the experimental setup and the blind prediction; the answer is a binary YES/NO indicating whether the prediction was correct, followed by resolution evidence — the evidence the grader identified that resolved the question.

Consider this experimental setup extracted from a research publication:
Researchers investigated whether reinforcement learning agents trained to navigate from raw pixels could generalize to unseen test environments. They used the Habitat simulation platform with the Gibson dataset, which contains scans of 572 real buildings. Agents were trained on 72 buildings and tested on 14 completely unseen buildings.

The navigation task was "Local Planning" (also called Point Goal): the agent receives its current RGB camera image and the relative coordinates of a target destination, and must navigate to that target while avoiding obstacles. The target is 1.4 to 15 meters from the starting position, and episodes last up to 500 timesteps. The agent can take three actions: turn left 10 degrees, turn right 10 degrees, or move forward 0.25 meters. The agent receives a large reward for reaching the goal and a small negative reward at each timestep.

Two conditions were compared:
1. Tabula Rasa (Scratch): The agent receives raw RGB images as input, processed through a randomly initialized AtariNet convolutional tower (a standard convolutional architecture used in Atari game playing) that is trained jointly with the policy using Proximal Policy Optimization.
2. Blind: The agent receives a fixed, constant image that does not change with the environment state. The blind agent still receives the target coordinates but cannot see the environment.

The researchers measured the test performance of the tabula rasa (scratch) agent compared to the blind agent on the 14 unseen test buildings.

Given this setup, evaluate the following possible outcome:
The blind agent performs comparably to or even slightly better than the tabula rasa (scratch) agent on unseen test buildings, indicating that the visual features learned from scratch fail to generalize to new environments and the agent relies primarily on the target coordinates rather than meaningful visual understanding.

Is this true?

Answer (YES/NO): YES